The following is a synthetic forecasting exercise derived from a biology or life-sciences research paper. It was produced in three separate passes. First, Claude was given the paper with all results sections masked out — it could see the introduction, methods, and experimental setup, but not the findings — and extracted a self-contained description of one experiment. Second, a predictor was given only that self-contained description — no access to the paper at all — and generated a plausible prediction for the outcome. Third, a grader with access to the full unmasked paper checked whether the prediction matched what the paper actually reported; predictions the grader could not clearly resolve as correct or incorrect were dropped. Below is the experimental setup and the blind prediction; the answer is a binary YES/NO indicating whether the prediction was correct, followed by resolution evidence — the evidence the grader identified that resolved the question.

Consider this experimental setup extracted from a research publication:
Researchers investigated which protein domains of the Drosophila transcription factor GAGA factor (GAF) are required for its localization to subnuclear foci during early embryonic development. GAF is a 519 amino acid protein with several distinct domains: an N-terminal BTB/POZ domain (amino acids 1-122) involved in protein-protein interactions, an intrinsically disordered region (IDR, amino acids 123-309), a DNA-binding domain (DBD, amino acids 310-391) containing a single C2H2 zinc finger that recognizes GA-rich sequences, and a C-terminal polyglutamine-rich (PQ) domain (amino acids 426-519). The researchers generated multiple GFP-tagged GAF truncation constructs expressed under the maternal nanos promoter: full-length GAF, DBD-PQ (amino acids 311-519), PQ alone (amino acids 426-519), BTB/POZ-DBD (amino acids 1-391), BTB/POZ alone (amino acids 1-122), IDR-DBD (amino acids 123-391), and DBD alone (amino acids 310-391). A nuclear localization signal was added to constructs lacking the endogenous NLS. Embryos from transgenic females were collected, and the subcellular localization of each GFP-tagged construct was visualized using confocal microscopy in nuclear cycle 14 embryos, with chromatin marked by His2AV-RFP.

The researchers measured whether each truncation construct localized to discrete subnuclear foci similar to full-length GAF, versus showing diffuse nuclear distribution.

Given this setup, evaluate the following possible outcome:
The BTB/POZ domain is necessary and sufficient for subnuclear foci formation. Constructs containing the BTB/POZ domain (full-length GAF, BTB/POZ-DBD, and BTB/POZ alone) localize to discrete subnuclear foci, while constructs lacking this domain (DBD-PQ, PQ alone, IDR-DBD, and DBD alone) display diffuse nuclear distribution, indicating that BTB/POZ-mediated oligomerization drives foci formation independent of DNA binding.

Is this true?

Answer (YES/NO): NO